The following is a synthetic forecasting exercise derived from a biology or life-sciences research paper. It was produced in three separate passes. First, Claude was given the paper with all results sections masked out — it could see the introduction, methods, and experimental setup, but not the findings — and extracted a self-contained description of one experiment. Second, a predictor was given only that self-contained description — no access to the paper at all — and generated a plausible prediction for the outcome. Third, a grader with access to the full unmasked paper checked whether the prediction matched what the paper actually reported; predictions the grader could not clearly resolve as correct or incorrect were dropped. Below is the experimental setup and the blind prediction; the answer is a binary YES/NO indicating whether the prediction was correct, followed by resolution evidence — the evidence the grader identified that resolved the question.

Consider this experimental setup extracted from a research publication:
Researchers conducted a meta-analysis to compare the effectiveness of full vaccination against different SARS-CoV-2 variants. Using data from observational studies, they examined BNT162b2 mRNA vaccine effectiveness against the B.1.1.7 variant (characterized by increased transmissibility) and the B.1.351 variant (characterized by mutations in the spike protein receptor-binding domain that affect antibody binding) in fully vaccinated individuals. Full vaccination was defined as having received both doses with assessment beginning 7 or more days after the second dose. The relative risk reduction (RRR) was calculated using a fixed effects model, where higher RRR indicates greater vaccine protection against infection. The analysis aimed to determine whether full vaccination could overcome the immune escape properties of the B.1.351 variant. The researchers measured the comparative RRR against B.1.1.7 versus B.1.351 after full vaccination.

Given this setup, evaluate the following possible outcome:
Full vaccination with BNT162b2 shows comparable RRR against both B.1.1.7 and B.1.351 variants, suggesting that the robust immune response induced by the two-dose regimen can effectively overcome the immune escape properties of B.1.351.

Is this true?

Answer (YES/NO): NO